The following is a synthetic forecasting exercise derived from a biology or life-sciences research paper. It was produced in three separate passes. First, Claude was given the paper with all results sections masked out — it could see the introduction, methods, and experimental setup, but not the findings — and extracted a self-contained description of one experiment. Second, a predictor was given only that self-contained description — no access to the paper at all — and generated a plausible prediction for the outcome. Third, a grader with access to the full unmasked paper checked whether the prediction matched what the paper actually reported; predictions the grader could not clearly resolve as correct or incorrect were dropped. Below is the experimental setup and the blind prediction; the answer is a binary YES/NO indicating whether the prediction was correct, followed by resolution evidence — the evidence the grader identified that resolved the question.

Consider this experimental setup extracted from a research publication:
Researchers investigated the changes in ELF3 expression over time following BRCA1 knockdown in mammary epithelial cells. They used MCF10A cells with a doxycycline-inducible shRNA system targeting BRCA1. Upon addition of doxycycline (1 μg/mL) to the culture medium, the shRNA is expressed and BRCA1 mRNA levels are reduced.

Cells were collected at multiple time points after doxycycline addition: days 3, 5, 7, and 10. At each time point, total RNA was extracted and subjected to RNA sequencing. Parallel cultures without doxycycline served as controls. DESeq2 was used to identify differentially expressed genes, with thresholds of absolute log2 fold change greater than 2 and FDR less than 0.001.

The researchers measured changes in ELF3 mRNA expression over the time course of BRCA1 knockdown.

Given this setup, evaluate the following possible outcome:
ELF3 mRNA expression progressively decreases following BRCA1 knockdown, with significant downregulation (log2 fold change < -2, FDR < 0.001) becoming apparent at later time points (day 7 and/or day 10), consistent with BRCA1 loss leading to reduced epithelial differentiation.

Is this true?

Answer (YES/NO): NO